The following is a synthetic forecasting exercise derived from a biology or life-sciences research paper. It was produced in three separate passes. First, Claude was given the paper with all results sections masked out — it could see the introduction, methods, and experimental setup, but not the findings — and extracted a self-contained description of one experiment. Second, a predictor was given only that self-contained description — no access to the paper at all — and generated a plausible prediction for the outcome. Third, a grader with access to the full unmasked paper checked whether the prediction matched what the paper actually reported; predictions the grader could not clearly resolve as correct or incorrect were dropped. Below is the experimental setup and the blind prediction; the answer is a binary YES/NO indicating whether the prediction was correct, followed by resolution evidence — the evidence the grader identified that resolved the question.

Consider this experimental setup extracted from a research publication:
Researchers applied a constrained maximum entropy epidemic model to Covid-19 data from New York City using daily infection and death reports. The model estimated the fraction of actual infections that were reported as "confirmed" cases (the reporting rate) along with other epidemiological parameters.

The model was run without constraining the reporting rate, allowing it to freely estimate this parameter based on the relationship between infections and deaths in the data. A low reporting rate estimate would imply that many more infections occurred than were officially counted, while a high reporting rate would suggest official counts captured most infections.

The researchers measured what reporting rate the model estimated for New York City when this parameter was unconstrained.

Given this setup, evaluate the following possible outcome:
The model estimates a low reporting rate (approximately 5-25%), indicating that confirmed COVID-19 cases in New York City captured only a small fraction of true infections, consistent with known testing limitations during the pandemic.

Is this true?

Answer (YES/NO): YES